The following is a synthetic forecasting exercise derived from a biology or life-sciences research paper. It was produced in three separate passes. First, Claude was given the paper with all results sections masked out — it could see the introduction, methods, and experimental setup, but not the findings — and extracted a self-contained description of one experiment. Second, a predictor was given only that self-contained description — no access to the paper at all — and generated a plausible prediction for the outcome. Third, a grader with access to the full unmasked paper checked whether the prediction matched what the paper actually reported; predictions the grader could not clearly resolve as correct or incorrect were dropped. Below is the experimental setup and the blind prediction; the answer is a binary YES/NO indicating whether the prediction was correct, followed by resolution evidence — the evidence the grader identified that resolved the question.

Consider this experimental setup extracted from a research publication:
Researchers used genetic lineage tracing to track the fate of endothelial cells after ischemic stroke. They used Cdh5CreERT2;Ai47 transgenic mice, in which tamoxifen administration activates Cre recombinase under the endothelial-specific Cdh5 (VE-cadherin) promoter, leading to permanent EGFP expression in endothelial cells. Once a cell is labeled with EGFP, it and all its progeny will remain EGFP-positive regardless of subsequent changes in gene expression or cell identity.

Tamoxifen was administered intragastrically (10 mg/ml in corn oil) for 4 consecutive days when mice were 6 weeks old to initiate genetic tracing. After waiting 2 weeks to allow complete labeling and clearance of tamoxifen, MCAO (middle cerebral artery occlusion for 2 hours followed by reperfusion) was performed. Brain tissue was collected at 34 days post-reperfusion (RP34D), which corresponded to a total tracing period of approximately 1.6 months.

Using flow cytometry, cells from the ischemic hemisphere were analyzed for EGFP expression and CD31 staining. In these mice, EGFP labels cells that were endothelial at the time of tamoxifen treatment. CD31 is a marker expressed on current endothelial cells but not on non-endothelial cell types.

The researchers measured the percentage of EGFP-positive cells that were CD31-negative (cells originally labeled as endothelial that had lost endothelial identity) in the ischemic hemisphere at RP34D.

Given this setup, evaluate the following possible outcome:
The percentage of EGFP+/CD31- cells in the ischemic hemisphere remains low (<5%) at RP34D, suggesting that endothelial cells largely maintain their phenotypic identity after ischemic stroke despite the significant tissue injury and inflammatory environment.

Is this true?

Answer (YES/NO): YES